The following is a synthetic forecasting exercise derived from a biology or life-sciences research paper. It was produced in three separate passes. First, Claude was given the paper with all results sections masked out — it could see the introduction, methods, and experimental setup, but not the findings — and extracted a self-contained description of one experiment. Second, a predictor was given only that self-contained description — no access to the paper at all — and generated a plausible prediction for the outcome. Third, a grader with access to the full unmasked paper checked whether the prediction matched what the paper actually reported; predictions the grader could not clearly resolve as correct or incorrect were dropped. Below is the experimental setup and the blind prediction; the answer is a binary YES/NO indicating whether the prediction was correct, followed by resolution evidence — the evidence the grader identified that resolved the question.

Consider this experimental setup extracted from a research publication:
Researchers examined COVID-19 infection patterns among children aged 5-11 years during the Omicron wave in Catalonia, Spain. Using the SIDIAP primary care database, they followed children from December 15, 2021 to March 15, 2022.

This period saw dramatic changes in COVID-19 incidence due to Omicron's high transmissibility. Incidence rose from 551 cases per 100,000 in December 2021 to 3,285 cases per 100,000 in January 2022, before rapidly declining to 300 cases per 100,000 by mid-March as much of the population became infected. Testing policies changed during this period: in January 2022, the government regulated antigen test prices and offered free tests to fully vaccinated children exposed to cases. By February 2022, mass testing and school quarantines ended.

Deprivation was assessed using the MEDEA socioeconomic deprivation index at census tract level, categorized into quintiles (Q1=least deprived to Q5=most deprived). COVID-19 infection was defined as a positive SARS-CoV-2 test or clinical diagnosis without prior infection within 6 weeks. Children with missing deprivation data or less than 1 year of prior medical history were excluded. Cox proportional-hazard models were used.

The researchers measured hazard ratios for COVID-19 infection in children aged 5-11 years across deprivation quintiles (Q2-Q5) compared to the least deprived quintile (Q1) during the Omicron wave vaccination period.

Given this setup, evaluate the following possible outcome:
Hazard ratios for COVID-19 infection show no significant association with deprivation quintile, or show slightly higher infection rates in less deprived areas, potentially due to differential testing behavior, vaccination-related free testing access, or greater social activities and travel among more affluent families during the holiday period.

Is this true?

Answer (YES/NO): NO